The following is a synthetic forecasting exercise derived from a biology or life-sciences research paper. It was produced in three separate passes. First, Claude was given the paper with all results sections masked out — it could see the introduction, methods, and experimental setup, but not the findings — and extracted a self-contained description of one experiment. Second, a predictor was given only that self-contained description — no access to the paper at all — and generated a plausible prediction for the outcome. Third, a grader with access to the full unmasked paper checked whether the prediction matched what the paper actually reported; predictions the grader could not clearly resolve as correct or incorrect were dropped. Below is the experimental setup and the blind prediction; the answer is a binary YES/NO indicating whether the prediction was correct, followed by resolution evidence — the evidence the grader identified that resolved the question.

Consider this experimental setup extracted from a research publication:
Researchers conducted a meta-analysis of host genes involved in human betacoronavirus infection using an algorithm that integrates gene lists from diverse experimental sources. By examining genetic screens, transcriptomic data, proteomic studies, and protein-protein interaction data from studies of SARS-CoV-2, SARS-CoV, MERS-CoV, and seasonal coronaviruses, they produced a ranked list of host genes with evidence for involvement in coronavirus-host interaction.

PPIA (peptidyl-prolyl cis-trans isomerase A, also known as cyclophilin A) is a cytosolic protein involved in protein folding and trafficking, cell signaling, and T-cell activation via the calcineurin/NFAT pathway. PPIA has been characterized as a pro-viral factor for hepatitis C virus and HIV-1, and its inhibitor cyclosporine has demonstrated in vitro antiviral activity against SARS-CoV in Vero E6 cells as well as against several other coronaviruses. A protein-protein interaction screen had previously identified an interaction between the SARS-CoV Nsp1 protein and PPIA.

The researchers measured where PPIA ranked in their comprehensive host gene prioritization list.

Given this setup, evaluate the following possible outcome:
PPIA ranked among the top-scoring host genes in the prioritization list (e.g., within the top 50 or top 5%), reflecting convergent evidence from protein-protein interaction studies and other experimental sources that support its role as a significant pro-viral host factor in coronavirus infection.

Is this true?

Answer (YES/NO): YES